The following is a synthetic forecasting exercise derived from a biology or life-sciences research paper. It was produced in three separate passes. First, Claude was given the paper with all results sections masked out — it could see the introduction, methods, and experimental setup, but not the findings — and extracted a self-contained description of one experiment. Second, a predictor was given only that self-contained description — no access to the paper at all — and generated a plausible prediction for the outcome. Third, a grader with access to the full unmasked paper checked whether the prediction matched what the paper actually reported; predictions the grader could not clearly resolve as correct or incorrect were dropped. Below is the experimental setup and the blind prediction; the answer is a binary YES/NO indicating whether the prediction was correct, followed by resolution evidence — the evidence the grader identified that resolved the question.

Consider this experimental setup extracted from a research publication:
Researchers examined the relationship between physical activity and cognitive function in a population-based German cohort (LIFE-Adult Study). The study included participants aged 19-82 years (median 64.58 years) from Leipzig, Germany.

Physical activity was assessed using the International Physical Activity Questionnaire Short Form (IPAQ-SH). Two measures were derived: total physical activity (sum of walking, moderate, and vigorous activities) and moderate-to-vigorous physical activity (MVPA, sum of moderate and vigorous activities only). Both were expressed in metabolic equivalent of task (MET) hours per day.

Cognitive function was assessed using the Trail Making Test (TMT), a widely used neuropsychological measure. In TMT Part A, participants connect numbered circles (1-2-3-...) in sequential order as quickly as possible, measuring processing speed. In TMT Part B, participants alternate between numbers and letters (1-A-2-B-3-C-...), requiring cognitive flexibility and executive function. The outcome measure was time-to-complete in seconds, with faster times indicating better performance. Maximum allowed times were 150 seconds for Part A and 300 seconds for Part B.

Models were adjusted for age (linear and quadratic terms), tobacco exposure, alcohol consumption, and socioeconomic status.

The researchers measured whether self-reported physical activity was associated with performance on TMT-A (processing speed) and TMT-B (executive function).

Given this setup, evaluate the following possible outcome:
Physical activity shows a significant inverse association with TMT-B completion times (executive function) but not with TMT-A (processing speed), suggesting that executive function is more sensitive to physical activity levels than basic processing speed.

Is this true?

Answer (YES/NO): NO